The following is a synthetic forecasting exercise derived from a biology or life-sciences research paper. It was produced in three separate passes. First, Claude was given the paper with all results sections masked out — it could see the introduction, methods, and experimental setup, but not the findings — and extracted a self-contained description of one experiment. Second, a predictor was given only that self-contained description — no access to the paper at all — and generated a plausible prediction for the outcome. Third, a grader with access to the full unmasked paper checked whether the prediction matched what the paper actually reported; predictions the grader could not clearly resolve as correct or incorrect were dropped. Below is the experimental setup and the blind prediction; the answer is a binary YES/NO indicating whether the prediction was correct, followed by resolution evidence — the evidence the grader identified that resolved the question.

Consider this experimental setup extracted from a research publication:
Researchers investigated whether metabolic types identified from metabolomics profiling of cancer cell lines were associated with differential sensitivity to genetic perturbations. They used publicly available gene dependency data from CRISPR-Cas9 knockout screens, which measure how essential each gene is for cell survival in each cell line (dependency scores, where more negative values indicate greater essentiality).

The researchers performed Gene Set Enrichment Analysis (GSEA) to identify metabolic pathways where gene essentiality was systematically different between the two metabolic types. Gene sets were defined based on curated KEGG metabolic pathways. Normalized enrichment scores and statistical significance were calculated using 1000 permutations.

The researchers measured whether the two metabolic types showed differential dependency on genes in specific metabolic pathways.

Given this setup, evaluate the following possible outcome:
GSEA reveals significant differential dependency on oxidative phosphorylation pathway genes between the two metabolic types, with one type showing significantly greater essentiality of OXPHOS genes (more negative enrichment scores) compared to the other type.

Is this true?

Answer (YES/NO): YES